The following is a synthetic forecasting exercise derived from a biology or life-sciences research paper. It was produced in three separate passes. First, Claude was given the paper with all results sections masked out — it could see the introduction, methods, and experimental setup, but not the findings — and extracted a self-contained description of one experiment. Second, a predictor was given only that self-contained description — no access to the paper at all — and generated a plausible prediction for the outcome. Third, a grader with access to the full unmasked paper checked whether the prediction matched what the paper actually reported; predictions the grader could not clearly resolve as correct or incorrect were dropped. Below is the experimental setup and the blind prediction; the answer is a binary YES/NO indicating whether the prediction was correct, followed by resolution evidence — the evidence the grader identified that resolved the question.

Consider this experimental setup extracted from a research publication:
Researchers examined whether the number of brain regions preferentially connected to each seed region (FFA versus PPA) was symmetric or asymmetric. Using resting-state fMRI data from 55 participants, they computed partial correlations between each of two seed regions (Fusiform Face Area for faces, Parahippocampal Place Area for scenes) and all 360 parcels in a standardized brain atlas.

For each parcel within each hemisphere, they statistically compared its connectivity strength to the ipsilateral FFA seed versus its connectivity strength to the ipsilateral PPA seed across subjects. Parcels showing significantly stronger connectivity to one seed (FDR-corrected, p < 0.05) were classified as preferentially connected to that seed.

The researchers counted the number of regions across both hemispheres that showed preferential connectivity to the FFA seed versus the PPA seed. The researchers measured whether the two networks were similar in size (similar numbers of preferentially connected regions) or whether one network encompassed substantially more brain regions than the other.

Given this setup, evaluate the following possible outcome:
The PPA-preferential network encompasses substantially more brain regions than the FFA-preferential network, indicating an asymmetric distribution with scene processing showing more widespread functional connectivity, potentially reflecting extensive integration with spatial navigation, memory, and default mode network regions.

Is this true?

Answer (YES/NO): NO